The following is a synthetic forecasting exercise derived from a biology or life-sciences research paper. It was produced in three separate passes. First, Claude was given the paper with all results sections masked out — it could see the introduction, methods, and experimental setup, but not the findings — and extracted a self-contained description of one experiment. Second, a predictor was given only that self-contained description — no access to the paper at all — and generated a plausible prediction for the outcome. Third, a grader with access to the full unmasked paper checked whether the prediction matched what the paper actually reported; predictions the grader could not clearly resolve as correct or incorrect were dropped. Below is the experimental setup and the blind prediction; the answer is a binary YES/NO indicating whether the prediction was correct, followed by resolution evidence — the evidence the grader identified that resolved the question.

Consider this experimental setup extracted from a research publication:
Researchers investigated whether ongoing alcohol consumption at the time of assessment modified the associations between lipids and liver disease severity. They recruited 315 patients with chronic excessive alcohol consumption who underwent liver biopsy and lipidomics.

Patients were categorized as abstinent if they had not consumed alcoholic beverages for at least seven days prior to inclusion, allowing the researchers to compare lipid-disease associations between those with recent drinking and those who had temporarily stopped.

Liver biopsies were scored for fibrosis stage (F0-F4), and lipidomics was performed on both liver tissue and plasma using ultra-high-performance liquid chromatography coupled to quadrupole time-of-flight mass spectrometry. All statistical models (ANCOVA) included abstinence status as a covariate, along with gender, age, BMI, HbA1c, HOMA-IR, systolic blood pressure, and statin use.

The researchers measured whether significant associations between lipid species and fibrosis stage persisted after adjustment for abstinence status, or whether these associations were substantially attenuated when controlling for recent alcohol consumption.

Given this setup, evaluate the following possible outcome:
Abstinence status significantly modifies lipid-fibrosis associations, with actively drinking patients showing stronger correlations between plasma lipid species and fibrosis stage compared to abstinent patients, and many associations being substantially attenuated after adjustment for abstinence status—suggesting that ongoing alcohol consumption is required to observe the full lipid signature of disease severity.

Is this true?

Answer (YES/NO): NO